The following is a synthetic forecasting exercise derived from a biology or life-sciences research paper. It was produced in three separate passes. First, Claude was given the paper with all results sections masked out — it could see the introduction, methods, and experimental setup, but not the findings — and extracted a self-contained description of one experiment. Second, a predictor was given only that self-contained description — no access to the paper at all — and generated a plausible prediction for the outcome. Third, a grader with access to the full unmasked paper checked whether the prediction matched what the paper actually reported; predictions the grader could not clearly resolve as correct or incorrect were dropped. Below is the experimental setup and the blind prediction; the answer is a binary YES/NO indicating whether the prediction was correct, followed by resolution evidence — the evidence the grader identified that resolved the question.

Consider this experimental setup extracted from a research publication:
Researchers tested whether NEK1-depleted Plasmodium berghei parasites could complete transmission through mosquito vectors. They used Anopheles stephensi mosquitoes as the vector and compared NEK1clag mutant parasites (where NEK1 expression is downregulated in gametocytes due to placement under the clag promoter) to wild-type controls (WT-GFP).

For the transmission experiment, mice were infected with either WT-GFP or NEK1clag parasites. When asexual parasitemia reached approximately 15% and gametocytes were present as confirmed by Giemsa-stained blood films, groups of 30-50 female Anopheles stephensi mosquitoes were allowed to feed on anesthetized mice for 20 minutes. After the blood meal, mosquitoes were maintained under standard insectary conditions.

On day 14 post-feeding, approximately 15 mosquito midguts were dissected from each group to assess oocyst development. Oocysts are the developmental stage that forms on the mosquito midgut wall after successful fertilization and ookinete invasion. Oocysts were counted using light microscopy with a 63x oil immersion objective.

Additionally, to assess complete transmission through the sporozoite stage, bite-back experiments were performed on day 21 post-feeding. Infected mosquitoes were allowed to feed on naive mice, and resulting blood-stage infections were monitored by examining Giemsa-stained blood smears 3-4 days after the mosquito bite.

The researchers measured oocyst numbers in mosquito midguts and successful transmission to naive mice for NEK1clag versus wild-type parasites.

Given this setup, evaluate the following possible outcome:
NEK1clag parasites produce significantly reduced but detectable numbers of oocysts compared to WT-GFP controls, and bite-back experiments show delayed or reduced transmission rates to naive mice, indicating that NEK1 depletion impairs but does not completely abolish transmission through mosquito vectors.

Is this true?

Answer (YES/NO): NO